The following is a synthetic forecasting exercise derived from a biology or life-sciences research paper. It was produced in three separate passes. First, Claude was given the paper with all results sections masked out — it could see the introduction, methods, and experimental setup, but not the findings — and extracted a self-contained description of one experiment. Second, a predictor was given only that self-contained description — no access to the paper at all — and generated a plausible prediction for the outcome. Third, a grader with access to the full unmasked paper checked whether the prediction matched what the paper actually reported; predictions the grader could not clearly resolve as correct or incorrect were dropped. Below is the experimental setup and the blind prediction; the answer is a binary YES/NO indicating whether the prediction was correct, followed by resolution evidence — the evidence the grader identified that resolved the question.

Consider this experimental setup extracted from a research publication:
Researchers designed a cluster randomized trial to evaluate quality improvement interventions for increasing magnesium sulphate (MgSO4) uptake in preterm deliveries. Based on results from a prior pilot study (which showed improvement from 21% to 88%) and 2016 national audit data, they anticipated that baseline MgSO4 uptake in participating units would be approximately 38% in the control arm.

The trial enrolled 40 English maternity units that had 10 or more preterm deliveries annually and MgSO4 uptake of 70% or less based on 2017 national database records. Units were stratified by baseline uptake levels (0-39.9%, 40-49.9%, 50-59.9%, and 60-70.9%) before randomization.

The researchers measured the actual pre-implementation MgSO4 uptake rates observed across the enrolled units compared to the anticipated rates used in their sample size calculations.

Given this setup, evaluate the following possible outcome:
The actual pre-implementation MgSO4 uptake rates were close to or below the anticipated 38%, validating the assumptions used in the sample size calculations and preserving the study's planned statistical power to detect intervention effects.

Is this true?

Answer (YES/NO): NO